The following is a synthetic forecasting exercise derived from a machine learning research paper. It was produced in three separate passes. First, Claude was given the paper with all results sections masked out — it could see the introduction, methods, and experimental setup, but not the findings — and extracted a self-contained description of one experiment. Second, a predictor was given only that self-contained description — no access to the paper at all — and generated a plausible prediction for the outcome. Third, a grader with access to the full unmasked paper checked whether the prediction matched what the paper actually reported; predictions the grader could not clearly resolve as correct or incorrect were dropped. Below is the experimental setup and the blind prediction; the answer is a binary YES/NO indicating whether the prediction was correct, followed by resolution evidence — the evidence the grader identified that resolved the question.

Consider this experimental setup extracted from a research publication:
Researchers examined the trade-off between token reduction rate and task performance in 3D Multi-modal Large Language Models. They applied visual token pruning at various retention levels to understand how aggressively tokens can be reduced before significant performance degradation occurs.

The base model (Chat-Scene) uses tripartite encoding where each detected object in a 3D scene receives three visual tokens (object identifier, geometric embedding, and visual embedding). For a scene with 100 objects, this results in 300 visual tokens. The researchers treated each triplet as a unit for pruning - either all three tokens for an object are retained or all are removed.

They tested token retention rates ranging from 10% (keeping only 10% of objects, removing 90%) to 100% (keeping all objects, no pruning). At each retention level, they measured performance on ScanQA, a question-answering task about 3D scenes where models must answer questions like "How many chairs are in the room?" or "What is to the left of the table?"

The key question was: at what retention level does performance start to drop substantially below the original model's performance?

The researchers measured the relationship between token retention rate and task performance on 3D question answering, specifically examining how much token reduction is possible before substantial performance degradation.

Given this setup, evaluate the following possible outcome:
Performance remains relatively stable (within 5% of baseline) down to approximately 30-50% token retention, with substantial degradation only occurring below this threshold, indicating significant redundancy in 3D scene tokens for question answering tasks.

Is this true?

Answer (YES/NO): NO